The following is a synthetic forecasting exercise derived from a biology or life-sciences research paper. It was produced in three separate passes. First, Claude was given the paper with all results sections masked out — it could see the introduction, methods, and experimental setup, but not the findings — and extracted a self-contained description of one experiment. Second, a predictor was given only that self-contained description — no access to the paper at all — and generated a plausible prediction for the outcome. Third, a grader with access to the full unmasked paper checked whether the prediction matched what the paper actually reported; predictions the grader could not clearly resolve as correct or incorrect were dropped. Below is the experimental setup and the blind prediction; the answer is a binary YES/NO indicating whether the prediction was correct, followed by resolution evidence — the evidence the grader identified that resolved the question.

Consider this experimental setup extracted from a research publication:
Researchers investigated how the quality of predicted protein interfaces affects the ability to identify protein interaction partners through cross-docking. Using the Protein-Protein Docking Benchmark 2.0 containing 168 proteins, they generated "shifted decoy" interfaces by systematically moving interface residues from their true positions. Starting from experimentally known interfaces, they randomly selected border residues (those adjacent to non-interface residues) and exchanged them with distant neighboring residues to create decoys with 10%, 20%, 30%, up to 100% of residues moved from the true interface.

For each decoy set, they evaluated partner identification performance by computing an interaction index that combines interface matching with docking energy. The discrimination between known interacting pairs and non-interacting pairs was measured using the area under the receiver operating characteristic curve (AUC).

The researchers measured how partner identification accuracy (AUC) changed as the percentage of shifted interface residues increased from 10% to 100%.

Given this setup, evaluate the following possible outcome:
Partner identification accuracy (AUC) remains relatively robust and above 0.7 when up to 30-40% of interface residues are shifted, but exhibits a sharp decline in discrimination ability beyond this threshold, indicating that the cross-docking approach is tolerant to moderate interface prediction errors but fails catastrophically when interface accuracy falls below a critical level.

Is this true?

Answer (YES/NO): NO